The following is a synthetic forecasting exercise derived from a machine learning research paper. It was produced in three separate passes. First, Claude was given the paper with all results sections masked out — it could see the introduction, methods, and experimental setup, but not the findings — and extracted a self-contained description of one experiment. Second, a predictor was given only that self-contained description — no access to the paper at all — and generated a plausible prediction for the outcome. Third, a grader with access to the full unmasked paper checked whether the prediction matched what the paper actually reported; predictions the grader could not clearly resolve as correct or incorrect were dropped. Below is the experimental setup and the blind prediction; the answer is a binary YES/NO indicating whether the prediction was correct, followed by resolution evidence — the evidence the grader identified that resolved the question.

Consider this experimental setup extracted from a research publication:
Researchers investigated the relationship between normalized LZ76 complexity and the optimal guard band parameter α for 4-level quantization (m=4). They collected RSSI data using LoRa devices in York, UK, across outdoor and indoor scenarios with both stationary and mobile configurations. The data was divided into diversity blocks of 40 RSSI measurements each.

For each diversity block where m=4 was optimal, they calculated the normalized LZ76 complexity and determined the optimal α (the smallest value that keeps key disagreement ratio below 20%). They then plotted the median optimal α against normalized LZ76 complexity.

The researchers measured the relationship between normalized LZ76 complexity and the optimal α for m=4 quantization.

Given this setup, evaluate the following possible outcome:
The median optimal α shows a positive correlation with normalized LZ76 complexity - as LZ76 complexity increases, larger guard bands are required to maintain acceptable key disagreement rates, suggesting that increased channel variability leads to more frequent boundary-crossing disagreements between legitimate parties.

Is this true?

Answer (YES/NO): NO